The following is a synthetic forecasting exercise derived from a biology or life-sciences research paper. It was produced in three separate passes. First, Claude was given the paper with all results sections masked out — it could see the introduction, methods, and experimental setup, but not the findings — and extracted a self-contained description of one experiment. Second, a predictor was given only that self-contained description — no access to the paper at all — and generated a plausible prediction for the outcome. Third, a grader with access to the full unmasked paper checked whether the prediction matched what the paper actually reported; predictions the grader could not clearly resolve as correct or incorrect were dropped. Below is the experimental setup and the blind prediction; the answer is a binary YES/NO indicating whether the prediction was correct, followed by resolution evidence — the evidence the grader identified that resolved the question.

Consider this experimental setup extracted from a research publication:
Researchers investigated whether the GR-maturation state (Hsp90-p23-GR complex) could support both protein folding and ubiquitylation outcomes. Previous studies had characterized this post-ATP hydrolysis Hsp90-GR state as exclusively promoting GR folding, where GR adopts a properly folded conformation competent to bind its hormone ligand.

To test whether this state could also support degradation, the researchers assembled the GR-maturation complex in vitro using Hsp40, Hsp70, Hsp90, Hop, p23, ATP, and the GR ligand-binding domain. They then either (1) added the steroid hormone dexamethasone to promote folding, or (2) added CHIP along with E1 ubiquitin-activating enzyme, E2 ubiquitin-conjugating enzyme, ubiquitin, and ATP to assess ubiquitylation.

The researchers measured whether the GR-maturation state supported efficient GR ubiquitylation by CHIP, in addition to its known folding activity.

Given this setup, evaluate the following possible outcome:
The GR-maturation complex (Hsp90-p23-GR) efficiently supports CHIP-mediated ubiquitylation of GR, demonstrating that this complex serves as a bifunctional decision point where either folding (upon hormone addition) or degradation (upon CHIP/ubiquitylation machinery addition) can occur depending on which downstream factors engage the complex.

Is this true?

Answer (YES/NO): YES